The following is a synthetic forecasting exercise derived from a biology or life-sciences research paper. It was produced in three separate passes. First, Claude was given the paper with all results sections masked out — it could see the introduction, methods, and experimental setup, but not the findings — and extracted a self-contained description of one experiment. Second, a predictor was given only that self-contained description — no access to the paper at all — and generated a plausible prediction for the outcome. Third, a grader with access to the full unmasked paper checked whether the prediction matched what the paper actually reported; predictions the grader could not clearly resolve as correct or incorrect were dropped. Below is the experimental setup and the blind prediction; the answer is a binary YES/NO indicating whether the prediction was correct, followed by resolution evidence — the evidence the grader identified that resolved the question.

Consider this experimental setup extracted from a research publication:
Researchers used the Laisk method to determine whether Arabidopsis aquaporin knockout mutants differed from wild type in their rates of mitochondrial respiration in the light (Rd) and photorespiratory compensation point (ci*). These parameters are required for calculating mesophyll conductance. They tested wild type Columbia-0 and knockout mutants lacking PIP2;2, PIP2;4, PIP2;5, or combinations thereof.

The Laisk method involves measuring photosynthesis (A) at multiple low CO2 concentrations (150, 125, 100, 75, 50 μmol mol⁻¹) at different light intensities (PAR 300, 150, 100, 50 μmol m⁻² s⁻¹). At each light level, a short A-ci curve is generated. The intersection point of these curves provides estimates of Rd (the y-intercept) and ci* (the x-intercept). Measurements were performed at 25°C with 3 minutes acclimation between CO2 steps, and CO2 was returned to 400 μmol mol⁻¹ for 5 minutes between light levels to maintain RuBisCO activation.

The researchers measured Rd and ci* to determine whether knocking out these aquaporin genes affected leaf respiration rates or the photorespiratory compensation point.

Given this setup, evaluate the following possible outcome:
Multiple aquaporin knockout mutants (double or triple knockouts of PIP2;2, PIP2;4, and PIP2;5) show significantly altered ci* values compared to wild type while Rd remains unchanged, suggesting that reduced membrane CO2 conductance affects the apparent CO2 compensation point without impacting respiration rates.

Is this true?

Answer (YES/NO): NO